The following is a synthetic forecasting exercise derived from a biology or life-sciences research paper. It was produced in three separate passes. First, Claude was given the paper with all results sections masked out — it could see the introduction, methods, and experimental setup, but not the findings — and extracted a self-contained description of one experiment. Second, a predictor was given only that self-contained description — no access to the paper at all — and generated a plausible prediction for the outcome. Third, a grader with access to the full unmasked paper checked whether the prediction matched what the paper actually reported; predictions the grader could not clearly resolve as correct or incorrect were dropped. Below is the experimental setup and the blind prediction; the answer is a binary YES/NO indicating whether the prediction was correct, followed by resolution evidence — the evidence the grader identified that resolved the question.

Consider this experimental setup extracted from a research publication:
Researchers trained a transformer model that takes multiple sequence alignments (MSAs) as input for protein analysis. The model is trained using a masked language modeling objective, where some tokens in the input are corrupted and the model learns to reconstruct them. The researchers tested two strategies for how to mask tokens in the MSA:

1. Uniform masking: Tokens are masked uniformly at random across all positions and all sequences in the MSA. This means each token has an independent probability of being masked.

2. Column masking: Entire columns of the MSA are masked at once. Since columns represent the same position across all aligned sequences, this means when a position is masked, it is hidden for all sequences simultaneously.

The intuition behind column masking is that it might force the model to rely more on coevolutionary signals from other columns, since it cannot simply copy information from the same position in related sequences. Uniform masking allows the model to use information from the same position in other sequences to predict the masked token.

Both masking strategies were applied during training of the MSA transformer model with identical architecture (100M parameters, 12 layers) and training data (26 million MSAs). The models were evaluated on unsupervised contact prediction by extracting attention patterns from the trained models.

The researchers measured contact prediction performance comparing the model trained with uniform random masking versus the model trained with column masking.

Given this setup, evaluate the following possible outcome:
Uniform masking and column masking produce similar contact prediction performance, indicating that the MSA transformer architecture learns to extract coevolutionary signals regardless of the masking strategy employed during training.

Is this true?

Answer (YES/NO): NO